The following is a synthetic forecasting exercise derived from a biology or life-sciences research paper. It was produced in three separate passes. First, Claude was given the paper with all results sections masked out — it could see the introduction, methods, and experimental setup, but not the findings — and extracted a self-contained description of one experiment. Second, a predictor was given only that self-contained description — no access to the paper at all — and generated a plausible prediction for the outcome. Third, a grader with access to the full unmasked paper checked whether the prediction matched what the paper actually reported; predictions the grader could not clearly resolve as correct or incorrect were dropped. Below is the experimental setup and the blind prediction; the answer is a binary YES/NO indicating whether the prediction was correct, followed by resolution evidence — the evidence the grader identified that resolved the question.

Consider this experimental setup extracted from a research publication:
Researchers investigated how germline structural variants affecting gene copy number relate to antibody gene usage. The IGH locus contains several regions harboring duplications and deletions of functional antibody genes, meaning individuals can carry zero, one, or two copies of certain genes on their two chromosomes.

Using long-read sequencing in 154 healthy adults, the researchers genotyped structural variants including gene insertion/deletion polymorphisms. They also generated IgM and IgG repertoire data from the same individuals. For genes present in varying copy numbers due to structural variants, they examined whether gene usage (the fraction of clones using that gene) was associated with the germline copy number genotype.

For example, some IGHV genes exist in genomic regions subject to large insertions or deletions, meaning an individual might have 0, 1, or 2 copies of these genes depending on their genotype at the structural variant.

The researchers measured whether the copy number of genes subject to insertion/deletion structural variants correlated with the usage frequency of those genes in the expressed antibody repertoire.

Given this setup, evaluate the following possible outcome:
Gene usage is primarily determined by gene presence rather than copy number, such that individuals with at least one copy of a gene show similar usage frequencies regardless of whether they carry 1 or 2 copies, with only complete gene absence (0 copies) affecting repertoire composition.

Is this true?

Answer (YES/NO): NO